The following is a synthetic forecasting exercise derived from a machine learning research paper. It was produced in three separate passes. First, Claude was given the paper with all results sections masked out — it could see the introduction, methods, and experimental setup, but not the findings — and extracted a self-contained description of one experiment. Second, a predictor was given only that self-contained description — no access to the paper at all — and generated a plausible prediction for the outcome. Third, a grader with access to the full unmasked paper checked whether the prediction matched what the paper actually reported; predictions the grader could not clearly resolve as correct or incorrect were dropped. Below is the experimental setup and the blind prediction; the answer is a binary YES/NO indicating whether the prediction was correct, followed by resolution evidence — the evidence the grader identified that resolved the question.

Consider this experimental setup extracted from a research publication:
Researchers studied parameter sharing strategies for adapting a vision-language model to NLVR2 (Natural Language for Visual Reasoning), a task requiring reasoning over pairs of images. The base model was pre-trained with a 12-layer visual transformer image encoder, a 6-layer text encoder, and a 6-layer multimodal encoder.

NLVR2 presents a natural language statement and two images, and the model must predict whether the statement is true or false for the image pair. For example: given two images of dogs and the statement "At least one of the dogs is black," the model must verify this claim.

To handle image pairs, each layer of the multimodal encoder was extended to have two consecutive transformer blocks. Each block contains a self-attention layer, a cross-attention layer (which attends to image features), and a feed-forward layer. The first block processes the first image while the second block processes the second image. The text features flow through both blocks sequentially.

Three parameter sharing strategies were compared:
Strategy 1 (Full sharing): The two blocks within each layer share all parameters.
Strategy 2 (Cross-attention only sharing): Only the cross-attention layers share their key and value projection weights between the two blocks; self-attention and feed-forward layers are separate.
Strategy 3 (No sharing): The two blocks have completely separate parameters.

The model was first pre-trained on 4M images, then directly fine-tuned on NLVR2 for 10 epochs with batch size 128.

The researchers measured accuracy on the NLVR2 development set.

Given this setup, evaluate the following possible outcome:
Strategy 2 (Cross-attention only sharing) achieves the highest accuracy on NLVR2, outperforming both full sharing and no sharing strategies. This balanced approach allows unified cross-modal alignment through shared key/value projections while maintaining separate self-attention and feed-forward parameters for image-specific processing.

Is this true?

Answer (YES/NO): NO